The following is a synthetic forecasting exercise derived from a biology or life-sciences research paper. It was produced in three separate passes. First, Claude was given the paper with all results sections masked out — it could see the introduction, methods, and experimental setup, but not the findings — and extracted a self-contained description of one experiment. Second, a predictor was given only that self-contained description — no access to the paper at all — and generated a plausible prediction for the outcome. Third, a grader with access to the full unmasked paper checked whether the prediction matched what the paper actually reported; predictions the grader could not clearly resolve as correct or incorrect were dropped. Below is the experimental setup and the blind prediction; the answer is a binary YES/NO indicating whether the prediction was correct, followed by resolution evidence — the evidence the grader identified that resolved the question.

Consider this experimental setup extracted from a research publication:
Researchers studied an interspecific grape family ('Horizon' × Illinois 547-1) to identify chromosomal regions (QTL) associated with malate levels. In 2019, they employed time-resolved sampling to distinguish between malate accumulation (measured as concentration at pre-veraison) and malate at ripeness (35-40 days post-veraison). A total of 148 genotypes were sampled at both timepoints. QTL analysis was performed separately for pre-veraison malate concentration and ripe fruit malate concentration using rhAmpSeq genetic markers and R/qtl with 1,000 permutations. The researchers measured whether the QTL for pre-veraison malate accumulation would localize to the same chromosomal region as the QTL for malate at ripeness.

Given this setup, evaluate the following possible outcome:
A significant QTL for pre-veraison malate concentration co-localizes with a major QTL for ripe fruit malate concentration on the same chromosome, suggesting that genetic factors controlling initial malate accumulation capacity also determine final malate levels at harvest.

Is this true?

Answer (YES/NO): YES